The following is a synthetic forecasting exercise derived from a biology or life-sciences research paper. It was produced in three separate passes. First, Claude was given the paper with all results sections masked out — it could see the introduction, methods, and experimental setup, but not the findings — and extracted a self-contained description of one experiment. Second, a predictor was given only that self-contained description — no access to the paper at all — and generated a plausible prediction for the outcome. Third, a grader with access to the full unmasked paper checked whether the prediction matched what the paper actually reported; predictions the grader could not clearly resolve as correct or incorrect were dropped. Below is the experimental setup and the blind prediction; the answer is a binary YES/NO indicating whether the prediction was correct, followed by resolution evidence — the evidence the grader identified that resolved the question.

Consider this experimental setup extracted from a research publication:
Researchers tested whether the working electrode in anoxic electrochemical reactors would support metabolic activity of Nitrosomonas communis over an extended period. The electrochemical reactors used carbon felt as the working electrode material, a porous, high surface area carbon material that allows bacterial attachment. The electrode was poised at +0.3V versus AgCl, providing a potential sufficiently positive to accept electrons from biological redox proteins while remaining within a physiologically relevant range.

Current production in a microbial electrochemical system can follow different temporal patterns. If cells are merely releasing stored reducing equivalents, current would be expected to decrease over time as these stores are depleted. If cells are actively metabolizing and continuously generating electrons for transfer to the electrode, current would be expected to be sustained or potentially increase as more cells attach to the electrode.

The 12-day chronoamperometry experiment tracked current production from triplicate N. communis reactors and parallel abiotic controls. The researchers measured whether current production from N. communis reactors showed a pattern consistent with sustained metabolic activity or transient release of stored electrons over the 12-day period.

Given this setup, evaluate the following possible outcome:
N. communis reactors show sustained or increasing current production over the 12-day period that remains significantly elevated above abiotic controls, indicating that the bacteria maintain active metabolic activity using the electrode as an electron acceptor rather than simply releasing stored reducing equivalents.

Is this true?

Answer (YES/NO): YES